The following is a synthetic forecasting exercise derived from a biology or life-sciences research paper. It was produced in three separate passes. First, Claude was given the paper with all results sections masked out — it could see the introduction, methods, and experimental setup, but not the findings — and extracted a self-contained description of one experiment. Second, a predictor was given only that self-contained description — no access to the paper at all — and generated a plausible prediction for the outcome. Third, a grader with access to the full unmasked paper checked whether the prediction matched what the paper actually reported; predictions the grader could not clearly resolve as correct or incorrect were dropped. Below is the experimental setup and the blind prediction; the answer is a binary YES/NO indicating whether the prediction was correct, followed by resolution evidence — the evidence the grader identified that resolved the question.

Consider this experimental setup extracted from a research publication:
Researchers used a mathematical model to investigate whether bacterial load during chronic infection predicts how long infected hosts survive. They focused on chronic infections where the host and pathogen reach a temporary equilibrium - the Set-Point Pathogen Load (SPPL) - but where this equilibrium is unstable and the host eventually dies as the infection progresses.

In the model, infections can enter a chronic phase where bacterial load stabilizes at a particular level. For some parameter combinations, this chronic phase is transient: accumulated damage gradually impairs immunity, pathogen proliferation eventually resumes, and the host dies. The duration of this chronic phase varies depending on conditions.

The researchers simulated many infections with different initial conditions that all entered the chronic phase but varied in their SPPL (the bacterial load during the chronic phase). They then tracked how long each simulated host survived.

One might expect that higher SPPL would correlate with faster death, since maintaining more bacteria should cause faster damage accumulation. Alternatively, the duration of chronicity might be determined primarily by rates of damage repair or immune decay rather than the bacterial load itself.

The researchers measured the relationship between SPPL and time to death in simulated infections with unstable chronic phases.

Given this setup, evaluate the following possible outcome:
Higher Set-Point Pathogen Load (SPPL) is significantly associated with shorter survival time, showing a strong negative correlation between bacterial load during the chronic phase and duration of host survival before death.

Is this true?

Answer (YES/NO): YES